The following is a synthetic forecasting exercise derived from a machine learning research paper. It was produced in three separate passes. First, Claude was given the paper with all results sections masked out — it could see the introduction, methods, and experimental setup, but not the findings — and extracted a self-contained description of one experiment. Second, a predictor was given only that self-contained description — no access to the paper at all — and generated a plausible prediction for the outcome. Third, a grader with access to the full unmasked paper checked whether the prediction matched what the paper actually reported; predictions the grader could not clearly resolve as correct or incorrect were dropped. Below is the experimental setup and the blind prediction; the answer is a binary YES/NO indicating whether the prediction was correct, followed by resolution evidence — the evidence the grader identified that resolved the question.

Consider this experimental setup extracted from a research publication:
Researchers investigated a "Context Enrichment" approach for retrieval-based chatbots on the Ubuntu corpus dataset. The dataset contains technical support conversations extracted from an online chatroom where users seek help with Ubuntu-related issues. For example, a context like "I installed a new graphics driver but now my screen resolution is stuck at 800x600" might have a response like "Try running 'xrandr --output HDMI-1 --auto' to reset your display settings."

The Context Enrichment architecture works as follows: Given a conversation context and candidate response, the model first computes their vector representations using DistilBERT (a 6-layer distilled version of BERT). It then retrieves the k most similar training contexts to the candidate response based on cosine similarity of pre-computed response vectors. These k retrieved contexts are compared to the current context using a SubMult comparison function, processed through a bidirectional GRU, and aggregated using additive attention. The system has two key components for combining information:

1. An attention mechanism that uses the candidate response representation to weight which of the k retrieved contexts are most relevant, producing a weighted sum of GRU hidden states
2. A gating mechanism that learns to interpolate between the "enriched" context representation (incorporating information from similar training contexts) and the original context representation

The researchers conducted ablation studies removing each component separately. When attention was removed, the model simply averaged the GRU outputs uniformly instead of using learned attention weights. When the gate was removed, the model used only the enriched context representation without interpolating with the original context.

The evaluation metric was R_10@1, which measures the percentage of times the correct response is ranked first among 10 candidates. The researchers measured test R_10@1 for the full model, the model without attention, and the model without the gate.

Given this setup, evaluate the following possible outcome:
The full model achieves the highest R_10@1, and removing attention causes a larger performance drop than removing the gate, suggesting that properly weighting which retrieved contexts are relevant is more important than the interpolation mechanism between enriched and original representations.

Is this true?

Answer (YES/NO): NO